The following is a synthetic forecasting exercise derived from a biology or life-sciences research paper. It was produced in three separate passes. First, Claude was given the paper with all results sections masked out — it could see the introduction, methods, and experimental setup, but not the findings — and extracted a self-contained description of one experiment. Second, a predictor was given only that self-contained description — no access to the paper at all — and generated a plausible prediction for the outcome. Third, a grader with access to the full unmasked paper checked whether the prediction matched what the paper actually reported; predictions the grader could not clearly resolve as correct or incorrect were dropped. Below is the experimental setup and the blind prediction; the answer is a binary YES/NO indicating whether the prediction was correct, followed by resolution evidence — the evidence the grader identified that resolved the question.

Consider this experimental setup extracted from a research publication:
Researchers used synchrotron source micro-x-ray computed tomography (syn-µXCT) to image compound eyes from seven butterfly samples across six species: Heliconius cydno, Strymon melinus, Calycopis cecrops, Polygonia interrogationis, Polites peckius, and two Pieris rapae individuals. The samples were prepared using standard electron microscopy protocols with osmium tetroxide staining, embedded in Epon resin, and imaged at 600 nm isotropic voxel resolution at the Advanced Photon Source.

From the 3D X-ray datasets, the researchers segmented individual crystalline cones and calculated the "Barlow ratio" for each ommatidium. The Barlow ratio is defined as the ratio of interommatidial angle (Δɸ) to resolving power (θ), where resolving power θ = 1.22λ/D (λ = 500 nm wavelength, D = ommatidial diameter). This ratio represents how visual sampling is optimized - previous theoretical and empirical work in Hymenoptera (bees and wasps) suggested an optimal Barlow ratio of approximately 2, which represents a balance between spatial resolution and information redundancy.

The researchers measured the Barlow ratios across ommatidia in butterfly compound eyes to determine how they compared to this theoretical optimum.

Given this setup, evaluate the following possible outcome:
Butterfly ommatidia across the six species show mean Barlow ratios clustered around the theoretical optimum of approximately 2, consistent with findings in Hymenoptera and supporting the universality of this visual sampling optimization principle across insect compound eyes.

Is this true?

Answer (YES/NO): NO